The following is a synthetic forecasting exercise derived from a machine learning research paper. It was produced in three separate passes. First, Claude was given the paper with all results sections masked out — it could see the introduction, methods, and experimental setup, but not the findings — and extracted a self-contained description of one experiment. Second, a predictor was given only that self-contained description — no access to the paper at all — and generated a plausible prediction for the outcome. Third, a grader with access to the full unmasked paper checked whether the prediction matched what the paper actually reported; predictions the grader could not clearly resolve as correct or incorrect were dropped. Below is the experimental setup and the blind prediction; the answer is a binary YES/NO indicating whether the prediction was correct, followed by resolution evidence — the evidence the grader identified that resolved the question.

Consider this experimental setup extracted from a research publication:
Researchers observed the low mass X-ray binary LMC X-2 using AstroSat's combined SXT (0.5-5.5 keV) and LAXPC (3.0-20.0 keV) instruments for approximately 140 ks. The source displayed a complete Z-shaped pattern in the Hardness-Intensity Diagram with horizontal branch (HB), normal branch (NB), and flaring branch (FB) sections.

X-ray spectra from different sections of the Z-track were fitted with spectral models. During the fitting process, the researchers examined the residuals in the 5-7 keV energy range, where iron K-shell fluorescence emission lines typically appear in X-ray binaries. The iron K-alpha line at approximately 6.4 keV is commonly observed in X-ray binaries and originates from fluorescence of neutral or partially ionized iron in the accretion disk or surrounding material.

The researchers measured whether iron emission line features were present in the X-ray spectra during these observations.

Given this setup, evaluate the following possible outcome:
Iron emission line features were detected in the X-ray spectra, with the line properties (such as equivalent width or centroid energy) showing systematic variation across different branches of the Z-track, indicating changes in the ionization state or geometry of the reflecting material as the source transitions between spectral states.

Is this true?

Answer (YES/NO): NO